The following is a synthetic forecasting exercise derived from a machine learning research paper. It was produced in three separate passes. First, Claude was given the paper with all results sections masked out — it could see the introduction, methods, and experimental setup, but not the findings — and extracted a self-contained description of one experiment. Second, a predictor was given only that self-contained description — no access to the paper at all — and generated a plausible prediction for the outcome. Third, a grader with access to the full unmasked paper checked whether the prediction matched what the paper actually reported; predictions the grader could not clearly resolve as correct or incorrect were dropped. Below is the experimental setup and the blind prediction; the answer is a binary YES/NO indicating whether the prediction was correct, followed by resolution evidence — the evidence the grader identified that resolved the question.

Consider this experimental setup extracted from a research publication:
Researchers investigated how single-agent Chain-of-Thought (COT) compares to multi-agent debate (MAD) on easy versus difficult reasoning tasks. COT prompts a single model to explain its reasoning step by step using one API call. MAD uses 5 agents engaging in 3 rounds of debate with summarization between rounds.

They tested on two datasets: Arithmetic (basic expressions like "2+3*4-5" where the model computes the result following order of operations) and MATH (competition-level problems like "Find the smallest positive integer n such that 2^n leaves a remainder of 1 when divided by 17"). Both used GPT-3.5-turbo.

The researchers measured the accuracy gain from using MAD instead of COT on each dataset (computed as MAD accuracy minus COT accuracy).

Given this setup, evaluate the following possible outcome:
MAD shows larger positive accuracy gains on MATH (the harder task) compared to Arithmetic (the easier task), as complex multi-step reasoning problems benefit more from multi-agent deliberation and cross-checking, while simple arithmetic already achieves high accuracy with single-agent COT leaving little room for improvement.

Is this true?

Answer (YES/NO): NO